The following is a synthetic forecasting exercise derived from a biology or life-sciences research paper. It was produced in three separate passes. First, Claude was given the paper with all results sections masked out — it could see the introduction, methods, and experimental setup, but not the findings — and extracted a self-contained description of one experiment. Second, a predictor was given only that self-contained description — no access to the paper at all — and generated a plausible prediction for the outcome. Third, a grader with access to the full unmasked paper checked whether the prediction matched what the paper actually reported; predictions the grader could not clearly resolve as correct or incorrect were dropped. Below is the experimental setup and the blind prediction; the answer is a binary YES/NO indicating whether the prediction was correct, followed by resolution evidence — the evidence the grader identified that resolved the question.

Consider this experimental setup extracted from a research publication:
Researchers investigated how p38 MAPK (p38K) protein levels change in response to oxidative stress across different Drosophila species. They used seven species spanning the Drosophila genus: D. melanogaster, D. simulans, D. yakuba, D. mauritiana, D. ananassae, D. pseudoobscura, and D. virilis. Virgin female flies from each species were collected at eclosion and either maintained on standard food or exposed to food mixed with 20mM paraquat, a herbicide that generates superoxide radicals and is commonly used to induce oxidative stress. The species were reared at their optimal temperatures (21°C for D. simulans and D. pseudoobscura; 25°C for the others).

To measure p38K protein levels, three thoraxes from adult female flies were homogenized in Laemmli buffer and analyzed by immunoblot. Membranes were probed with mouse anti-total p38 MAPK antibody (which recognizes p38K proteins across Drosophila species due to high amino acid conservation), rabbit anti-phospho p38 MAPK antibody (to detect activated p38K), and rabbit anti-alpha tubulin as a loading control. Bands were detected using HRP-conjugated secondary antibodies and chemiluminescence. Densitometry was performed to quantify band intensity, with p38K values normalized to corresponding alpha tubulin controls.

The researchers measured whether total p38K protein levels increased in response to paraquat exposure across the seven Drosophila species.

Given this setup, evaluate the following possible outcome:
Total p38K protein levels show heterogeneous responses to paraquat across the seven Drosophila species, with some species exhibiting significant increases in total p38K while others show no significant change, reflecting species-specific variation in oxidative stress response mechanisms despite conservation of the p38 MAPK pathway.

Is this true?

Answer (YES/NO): NO